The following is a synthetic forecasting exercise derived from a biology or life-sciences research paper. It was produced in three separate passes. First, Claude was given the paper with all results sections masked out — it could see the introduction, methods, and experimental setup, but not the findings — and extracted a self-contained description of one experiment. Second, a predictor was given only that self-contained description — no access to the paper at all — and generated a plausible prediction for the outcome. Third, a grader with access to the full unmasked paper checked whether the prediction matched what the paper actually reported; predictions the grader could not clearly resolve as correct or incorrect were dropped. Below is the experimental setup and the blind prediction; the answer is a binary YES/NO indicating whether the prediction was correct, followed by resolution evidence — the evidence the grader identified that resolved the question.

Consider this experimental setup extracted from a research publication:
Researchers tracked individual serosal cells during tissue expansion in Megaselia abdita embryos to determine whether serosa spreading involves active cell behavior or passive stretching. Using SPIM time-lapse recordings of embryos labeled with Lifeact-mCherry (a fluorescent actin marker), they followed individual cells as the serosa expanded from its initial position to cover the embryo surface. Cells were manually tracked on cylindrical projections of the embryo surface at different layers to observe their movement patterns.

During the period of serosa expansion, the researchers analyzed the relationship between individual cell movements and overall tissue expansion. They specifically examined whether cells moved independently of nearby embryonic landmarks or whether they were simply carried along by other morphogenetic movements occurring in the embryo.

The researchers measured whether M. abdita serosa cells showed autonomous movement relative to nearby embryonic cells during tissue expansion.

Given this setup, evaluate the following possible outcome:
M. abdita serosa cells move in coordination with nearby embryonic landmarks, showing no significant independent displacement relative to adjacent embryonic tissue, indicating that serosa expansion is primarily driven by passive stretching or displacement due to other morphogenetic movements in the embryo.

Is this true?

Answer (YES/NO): NO